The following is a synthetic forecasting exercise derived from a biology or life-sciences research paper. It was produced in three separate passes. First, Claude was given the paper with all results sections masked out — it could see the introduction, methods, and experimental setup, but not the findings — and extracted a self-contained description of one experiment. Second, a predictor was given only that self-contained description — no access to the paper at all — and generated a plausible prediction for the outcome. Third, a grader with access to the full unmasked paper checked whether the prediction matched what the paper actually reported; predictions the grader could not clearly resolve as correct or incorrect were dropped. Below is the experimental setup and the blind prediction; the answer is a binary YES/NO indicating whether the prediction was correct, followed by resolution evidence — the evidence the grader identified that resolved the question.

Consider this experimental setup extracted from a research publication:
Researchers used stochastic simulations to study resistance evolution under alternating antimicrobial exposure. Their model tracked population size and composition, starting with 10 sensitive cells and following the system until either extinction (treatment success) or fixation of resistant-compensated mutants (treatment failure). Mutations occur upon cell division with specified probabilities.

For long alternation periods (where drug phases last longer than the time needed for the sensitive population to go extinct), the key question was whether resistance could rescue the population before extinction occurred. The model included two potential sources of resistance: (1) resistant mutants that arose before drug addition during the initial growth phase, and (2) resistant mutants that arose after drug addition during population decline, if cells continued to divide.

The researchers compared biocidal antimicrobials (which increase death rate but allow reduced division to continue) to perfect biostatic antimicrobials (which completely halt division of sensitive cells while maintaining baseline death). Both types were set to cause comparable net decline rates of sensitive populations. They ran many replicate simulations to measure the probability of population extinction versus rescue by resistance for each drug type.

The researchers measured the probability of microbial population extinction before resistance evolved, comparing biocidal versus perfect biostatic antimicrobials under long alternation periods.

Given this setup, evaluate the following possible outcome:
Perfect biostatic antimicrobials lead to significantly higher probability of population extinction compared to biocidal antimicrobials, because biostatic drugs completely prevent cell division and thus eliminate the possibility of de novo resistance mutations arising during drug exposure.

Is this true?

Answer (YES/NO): YES